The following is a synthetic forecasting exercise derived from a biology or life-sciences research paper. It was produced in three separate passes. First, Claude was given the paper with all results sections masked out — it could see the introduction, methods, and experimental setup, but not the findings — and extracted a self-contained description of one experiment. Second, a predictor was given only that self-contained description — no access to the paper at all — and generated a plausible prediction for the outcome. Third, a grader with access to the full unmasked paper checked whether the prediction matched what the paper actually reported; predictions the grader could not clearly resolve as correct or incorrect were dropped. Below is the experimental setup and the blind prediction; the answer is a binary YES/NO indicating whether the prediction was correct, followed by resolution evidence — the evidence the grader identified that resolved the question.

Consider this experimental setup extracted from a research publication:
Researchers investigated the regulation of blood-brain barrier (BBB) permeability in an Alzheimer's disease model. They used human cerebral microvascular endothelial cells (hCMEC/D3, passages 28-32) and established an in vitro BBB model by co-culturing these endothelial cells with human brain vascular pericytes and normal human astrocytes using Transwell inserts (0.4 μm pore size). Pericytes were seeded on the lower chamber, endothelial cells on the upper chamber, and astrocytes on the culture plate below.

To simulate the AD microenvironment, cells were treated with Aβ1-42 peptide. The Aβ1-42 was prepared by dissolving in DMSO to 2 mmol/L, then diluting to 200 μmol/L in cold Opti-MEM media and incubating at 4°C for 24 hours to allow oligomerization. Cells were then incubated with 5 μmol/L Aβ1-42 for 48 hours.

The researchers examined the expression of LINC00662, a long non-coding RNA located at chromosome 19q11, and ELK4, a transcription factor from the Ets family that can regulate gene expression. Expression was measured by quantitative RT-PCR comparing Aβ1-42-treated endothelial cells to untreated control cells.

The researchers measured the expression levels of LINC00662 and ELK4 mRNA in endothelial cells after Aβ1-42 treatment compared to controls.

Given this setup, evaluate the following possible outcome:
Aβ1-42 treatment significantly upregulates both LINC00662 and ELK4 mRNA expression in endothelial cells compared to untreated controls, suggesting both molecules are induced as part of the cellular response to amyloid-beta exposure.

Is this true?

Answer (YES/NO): NO